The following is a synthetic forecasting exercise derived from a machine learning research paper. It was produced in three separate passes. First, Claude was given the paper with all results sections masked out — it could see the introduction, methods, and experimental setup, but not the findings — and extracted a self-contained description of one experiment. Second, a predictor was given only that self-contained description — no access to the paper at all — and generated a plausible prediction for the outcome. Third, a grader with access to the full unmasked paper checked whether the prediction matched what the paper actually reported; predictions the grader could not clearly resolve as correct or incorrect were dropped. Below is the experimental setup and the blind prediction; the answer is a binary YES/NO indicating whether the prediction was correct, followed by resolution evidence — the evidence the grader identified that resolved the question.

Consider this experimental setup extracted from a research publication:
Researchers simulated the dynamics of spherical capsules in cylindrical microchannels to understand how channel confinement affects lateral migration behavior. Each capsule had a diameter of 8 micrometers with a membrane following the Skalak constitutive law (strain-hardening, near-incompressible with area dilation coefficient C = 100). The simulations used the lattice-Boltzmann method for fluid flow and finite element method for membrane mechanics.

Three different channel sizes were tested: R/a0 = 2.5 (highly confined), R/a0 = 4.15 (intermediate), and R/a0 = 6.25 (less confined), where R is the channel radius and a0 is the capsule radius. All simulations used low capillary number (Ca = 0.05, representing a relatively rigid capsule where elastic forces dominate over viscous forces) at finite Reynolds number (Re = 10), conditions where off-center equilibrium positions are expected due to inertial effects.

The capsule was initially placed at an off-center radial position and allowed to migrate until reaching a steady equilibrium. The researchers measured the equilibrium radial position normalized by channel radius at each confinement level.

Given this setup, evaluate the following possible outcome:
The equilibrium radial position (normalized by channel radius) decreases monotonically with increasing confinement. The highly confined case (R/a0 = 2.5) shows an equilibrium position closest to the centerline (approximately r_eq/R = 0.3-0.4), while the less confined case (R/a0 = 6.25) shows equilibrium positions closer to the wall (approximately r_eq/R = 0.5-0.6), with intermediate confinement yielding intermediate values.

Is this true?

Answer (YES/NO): NO